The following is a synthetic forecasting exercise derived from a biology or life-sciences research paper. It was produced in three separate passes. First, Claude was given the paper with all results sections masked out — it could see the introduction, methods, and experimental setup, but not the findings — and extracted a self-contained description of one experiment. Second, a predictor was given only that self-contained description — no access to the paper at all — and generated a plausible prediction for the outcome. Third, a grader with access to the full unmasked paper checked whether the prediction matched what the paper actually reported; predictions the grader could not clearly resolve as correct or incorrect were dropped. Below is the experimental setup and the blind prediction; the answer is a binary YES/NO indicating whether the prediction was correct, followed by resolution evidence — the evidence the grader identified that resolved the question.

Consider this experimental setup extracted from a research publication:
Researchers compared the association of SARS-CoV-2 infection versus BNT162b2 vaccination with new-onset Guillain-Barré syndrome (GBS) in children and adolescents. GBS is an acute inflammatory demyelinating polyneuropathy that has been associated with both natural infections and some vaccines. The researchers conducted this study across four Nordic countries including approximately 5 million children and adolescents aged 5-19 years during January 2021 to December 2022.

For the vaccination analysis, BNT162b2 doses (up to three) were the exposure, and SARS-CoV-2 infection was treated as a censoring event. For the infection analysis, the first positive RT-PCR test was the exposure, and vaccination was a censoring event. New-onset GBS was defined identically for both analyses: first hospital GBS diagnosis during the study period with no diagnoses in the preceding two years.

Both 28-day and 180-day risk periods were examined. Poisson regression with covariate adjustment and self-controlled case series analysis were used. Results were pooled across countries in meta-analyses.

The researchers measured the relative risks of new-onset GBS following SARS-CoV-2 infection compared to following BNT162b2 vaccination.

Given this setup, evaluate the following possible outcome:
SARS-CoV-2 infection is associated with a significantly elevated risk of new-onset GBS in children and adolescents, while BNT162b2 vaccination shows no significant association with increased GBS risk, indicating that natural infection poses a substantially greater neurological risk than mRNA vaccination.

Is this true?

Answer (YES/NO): YES